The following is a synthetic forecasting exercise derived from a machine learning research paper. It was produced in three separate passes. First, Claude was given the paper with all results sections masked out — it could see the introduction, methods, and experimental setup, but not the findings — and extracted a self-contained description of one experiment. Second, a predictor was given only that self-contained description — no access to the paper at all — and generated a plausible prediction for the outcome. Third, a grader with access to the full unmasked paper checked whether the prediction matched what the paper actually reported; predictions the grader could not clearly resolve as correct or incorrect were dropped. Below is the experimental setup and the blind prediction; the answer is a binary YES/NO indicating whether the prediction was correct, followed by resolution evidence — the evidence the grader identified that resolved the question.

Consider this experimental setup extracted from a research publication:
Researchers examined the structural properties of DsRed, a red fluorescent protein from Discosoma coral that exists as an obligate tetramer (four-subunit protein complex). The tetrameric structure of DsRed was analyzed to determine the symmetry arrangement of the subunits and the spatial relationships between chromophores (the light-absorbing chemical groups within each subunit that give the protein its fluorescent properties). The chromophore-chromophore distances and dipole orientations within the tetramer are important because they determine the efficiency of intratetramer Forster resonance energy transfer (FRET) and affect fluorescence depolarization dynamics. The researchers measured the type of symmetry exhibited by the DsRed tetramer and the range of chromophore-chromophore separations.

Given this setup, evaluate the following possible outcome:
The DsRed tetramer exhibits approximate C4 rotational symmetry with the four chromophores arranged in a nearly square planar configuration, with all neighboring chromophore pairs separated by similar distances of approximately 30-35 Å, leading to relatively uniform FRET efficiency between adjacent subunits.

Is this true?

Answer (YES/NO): NO